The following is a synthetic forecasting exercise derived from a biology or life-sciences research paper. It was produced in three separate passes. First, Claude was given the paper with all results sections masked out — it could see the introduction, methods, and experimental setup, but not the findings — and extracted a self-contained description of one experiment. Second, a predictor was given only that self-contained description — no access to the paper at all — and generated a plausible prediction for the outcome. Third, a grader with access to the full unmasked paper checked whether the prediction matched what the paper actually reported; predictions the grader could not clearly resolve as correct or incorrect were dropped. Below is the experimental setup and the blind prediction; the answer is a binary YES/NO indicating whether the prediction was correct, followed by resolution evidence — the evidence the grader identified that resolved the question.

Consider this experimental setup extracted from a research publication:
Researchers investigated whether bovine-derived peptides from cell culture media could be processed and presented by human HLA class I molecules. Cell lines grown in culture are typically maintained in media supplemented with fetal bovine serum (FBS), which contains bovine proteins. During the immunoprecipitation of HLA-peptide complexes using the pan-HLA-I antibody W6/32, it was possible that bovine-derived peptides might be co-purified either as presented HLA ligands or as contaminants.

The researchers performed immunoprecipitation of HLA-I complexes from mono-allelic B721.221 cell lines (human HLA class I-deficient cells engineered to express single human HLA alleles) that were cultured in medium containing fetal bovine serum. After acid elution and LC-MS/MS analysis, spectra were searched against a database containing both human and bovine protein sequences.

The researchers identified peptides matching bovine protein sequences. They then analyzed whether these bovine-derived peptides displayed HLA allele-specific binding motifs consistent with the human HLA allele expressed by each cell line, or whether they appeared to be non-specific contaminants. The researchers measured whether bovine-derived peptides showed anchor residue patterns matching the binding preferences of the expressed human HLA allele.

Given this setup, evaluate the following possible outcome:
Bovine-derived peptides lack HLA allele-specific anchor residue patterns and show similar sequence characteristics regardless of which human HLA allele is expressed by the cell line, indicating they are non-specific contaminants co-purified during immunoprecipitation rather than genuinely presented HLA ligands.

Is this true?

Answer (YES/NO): NO